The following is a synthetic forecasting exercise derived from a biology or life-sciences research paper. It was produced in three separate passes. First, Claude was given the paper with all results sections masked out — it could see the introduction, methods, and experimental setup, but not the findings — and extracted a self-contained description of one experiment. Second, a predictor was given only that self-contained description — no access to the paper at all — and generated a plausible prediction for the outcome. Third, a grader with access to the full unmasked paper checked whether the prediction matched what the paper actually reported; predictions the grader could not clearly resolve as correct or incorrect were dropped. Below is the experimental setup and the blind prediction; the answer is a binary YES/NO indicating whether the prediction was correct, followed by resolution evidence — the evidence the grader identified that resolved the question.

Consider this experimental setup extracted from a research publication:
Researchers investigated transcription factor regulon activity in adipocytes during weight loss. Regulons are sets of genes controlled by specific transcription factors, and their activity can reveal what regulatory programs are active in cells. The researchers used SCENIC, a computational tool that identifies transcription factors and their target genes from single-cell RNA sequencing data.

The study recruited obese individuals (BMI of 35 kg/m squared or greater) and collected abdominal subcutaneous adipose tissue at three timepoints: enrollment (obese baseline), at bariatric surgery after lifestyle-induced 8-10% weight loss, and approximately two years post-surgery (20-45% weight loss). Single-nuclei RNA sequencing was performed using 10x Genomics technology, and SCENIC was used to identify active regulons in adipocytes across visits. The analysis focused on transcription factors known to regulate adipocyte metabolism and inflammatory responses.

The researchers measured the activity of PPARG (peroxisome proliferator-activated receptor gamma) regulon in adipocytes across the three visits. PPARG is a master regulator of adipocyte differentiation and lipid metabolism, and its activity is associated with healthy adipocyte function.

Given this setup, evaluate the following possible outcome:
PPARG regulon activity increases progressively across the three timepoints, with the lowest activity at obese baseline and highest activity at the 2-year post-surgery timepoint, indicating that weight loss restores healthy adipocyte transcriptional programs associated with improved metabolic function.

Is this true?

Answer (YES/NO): YES